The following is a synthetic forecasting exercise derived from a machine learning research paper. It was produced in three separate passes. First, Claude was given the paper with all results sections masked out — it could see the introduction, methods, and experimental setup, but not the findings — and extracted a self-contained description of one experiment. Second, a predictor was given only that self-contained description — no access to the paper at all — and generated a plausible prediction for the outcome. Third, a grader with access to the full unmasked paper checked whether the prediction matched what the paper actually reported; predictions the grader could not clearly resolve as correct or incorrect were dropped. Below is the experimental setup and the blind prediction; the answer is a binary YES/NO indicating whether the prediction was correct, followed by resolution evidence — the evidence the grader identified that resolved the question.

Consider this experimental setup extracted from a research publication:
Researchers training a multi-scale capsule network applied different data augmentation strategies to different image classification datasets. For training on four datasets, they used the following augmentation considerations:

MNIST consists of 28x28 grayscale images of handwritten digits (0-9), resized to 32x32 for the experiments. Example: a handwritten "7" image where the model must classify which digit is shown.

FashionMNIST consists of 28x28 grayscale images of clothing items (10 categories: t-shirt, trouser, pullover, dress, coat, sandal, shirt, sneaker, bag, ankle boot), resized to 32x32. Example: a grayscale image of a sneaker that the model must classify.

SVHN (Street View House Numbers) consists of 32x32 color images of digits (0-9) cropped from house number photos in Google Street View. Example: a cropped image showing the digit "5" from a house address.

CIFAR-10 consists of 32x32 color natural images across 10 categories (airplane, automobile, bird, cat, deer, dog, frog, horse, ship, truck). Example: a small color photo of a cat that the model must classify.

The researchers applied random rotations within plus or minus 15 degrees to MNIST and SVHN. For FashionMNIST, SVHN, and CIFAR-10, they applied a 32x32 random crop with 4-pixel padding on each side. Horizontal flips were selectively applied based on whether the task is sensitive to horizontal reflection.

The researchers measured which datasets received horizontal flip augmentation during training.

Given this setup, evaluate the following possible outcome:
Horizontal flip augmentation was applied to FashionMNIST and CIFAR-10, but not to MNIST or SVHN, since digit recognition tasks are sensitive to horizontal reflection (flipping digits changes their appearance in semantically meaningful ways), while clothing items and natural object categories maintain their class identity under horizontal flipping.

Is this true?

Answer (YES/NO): YES